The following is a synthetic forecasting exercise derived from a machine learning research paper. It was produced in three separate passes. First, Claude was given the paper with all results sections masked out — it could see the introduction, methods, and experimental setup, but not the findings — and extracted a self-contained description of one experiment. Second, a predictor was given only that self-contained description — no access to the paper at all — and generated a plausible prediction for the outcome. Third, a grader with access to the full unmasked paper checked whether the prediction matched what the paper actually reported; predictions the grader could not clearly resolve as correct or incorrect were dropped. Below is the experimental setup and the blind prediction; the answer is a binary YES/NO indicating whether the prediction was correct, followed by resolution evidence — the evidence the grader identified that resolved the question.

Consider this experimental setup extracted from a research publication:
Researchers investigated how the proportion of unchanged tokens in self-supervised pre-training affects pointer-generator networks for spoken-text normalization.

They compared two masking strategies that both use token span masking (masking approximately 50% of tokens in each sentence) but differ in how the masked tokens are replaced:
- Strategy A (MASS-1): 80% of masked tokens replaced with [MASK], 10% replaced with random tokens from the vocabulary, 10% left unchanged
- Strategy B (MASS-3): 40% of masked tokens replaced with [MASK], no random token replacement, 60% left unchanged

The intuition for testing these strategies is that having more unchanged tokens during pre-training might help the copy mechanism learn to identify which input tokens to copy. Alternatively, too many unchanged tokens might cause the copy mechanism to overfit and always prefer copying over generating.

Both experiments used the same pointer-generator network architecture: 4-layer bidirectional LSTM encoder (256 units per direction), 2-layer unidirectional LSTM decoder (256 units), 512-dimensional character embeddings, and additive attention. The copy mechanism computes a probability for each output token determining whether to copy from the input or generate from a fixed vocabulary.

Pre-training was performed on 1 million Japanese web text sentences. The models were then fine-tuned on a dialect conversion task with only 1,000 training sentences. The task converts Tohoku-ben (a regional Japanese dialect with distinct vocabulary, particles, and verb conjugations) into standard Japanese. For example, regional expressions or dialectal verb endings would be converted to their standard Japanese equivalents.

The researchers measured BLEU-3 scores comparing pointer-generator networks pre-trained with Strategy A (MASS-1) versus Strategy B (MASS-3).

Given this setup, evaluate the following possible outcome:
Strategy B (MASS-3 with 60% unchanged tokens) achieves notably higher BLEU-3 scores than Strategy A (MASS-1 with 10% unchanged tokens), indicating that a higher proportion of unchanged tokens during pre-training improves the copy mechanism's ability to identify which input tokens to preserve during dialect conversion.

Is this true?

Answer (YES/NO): NO